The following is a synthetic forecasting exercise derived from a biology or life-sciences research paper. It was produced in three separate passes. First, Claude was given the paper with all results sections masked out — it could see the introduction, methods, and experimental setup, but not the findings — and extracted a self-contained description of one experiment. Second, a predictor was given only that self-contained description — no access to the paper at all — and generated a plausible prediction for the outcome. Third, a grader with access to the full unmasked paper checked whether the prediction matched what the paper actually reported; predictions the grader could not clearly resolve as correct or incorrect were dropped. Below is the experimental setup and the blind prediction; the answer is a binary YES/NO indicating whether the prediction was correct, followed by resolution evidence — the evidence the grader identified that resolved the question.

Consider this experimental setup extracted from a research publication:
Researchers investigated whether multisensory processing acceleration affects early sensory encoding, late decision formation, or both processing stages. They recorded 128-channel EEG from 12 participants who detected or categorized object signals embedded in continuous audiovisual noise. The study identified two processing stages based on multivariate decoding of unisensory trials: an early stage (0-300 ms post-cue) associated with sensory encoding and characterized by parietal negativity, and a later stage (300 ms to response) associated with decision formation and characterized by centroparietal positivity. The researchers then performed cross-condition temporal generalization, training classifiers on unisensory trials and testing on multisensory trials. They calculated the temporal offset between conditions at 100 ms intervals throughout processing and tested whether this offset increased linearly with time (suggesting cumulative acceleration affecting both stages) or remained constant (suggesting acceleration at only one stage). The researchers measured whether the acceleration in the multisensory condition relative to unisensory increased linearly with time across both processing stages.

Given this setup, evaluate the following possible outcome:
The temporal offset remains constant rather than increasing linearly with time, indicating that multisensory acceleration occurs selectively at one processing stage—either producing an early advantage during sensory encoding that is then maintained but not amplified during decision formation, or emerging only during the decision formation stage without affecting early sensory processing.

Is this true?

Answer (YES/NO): NO